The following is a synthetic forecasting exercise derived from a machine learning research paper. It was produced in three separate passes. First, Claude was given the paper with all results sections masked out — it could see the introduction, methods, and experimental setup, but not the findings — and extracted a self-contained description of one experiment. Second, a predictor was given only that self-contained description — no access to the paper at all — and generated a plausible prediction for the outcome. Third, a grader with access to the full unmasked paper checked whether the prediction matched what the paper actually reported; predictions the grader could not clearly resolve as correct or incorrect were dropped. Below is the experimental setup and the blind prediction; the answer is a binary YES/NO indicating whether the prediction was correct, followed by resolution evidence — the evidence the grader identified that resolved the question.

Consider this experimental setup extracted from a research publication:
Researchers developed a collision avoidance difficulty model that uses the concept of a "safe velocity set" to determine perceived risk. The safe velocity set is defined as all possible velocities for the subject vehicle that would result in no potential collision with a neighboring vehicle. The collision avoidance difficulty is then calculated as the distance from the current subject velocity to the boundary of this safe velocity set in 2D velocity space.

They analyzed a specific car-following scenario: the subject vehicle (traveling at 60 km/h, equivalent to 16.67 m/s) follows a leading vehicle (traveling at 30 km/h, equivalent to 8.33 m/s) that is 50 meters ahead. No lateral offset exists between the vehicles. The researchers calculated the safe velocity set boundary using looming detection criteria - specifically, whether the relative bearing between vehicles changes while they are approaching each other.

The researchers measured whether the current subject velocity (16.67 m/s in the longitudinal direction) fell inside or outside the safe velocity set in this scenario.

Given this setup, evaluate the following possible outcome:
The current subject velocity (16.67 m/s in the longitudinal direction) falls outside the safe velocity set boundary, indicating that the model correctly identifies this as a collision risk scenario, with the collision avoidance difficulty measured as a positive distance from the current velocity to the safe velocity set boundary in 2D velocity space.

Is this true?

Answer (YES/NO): YES